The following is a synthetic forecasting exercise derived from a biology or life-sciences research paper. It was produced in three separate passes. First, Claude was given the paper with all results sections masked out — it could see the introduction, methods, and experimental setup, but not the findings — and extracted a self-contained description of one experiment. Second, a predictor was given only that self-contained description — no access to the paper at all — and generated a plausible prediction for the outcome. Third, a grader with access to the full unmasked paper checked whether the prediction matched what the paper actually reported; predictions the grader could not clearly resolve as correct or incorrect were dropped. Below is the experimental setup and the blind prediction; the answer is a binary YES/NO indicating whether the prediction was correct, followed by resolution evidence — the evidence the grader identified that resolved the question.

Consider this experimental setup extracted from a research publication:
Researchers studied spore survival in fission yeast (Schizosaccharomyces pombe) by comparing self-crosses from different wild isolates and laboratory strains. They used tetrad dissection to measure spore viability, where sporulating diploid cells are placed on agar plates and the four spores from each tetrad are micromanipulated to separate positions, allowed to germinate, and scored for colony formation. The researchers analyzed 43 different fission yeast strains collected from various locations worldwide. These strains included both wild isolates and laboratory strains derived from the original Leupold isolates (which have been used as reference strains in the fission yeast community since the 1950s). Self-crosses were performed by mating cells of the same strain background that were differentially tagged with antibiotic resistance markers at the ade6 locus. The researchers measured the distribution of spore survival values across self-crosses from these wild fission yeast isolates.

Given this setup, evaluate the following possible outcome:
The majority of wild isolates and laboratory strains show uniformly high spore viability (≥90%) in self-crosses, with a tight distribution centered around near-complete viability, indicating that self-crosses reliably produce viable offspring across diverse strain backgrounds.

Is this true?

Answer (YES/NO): NO